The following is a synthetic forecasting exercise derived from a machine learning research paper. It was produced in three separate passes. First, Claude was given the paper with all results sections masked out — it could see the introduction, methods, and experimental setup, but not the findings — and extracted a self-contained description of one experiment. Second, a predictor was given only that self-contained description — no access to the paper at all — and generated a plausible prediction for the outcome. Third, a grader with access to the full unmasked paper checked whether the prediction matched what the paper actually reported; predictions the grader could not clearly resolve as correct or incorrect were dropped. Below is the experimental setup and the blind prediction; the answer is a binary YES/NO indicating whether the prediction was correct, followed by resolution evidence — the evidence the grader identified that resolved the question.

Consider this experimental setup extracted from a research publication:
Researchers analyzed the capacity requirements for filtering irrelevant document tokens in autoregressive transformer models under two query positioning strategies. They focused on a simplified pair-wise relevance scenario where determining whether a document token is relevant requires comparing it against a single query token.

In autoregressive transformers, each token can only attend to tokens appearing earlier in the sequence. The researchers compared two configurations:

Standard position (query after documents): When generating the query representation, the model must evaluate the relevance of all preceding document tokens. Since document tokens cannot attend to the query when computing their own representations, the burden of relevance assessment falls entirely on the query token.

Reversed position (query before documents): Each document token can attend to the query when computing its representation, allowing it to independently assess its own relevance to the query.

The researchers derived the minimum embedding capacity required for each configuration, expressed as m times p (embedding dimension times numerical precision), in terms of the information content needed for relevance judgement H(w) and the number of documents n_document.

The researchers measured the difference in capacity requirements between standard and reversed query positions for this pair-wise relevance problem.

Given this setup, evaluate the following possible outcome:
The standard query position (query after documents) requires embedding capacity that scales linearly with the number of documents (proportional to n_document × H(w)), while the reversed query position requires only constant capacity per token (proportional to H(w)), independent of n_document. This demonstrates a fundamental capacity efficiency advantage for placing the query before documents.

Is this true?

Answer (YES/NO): YES